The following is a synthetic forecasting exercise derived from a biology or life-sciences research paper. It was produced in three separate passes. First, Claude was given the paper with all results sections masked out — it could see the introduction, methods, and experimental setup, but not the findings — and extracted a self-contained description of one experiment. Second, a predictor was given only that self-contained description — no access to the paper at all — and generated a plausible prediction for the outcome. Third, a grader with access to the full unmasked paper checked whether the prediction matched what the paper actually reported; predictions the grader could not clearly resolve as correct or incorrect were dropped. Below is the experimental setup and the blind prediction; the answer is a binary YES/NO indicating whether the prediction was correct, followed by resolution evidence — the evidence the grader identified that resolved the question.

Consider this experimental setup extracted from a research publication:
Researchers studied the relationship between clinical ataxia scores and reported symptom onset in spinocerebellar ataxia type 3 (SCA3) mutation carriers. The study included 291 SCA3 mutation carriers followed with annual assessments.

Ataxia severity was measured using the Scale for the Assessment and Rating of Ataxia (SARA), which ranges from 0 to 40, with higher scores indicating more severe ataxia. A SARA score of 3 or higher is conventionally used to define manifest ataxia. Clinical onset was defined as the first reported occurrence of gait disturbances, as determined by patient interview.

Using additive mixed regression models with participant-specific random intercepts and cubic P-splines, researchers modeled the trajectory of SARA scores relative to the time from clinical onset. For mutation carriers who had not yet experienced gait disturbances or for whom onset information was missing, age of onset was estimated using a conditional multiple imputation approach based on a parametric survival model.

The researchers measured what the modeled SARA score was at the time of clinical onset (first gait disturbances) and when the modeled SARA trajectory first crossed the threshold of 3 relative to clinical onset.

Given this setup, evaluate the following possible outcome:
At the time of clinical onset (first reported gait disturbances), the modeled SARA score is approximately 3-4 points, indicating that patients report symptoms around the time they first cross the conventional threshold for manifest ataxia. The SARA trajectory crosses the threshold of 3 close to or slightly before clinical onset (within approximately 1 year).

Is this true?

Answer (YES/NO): NO